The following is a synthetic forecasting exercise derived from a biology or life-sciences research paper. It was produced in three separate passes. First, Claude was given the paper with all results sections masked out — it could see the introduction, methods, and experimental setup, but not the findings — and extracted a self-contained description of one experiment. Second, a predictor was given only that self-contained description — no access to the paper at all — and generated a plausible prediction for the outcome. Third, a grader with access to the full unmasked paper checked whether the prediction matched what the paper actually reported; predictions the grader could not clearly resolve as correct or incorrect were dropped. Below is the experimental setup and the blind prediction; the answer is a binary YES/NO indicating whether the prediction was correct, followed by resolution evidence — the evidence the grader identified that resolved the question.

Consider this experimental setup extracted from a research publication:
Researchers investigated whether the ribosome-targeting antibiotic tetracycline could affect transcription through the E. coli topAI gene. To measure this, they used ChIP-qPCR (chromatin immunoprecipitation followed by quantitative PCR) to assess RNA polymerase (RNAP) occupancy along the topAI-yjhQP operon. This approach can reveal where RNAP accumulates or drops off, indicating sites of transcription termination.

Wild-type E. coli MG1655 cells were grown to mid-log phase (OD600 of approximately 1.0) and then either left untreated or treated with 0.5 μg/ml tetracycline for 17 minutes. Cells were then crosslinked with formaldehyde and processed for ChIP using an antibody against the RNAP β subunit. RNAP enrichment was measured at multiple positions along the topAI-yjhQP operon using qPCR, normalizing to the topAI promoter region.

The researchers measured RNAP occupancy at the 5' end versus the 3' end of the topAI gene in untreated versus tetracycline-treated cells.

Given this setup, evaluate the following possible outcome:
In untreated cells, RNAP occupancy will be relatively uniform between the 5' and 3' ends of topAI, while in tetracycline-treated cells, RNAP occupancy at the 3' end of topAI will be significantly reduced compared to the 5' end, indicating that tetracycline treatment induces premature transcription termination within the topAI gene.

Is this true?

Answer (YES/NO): NO